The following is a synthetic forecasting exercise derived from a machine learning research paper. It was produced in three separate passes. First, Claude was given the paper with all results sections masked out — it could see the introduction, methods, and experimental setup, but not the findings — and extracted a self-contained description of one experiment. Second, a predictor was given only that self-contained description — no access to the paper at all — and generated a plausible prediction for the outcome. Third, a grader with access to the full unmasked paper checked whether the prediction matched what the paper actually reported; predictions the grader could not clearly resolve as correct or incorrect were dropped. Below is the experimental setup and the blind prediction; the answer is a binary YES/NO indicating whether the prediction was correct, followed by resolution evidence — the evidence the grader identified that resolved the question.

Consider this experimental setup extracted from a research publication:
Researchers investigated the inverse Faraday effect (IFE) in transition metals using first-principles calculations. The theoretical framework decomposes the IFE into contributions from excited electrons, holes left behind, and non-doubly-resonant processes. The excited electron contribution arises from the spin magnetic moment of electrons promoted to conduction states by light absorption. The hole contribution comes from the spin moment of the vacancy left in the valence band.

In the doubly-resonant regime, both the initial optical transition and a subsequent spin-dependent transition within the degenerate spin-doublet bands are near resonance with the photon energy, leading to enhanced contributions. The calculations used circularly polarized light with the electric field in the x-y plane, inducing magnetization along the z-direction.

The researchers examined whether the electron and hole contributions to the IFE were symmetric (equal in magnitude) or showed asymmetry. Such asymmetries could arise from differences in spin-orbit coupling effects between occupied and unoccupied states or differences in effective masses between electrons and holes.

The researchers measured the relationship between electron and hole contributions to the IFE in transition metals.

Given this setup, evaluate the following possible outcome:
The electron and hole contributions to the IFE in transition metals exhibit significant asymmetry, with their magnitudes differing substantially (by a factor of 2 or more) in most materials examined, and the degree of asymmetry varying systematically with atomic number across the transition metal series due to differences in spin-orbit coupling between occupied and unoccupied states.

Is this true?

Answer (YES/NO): NO